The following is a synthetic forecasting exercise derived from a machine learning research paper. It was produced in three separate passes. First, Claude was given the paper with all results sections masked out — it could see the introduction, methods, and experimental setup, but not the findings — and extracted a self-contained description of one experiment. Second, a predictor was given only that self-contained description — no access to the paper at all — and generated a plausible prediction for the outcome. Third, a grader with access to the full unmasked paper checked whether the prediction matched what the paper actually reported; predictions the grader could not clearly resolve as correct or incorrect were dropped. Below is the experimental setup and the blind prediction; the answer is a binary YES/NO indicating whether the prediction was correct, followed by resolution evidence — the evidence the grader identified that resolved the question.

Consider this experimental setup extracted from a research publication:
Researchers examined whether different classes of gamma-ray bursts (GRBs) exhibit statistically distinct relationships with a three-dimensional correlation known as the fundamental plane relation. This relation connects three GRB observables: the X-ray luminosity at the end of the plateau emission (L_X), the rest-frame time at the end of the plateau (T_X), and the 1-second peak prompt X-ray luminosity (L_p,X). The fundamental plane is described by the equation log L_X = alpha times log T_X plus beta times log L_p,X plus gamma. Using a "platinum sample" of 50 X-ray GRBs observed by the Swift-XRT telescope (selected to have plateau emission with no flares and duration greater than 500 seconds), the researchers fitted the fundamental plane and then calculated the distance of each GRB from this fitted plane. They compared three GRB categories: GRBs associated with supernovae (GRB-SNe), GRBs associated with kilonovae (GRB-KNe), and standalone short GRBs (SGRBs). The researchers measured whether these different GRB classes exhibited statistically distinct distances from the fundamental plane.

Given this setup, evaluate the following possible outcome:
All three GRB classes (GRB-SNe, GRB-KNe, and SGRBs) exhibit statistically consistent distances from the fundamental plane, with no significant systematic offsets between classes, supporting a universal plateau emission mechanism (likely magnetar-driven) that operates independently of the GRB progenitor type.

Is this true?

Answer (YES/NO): NO